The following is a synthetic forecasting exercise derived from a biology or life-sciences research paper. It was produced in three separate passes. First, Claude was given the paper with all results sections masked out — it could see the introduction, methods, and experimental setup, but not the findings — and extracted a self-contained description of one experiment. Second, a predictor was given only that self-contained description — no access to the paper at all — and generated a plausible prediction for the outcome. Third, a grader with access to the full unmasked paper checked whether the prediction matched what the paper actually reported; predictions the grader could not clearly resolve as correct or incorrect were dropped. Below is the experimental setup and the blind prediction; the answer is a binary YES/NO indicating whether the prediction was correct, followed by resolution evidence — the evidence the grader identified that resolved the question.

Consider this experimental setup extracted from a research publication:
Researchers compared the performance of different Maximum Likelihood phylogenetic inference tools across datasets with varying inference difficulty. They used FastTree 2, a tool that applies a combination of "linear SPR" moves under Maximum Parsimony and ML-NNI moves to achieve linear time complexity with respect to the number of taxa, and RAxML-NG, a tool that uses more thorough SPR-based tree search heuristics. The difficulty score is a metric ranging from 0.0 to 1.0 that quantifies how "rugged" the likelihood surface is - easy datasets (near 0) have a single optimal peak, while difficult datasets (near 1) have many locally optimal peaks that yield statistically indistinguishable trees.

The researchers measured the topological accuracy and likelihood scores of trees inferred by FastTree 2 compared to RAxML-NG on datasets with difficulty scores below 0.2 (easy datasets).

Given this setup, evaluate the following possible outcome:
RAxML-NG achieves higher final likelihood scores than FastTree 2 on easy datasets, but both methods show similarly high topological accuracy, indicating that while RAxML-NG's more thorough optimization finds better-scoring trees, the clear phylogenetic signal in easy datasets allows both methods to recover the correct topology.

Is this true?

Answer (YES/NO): NO